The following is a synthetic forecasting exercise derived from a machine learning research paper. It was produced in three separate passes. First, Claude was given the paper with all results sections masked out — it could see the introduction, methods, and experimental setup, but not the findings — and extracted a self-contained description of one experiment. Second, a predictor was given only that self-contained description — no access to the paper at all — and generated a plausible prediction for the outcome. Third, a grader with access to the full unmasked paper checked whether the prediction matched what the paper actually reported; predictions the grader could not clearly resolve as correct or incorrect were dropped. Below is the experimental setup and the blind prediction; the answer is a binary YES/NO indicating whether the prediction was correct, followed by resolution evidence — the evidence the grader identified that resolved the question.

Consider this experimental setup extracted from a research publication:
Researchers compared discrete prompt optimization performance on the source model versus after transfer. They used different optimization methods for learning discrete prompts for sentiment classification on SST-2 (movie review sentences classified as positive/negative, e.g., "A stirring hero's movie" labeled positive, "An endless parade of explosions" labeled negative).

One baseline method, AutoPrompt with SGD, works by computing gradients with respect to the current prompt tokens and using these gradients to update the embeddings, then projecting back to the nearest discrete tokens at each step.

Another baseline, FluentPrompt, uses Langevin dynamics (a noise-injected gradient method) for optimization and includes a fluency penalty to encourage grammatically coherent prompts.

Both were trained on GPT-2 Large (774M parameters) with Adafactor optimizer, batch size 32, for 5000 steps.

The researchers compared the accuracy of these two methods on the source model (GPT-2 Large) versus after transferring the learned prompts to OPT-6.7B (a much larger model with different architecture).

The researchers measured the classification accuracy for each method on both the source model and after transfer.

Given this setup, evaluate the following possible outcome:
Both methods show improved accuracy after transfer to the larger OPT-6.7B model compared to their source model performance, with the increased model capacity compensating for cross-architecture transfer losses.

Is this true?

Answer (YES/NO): NO